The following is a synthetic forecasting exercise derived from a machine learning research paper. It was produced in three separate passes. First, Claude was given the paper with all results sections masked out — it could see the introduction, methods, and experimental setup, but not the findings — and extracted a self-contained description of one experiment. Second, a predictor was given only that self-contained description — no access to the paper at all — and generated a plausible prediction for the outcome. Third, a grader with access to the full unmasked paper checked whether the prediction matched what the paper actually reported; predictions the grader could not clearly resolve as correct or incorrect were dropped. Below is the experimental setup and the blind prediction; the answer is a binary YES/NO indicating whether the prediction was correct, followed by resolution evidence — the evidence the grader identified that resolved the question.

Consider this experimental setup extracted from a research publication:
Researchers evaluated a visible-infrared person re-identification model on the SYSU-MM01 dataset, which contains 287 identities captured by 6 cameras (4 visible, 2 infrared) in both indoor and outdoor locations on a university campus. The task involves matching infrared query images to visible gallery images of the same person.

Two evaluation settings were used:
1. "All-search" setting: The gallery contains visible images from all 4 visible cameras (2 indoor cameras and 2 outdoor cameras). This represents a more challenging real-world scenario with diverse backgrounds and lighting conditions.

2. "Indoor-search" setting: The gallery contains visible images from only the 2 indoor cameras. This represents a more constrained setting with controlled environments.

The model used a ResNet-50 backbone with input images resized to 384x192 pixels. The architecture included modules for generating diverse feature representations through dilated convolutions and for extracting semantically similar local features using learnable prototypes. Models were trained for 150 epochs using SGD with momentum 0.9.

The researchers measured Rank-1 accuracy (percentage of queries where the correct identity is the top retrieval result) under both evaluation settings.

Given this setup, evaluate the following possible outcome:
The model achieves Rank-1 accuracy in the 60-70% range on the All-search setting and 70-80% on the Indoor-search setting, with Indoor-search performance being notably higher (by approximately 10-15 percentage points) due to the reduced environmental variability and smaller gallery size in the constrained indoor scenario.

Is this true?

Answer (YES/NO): NO